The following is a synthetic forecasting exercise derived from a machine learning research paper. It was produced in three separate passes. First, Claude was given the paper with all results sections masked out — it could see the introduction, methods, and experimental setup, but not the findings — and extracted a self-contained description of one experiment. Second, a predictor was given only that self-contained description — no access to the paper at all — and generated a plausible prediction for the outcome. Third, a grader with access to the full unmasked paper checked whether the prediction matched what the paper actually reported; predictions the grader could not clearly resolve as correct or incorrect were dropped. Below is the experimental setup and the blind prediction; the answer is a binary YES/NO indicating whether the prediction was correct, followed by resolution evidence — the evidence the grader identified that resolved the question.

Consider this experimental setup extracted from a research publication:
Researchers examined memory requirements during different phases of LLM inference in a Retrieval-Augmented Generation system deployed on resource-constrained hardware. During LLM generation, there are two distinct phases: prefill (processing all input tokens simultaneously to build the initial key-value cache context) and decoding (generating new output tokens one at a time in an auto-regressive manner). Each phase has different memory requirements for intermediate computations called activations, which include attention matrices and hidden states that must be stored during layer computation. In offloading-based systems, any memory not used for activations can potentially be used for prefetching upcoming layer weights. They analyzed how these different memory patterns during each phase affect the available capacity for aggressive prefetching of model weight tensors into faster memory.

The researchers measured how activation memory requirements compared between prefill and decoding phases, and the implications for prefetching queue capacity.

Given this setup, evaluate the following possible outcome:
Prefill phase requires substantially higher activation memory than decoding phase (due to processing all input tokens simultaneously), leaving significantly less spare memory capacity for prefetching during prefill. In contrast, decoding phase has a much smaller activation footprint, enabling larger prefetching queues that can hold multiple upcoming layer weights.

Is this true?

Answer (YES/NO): YES